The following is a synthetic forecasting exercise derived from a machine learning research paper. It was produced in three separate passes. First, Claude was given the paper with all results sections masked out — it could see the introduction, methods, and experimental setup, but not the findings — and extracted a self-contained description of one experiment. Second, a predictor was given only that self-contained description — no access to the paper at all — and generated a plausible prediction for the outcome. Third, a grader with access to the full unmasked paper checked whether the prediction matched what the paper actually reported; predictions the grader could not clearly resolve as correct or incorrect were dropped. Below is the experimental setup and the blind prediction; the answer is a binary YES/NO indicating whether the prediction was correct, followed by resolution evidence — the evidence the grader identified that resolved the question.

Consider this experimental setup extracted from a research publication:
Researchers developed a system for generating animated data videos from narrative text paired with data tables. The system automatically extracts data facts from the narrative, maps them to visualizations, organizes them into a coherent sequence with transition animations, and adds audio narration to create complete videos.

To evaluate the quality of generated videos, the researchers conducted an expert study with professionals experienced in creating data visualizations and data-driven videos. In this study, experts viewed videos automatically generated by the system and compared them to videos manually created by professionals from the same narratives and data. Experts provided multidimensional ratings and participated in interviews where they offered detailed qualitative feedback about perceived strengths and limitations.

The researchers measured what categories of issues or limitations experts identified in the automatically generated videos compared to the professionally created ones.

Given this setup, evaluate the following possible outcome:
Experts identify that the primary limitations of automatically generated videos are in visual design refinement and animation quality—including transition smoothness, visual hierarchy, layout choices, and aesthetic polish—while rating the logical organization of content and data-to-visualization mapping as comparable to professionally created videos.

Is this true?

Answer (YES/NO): NO